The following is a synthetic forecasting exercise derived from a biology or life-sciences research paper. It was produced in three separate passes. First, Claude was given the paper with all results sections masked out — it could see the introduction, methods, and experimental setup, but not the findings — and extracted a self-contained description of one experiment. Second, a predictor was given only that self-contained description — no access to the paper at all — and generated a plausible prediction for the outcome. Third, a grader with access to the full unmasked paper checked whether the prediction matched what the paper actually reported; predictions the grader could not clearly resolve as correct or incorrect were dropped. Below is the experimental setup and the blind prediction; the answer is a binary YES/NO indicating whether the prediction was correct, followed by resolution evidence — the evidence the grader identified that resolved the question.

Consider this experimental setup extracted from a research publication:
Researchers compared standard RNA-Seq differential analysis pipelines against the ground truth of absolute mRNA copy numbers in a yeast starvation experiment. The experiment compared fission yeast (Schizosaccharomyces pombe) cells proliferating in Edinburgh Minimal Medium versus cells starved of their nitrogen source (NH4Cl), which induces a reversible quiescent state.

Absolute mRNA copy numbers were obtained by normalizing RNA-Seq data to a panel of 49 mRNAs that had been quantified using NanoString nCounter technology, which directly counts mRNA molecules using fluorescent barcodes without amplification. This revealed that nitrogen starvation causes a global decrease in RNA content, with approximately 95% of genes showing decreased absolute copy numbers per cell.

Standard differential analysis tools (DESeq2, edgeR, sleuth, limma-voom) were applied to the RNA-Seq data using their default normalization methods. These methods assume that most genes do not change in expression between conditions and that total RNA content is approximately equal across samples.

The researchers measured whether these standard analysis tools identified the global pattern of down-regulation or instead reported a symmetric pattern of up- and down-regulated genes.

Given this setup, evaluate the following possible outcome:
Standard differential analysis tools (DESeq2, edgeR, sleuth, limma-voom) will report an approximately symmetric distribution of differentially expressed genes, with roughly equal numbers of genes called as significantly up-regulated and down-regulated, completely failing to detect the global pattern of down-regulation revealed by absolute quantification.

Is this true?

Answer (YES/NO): YES